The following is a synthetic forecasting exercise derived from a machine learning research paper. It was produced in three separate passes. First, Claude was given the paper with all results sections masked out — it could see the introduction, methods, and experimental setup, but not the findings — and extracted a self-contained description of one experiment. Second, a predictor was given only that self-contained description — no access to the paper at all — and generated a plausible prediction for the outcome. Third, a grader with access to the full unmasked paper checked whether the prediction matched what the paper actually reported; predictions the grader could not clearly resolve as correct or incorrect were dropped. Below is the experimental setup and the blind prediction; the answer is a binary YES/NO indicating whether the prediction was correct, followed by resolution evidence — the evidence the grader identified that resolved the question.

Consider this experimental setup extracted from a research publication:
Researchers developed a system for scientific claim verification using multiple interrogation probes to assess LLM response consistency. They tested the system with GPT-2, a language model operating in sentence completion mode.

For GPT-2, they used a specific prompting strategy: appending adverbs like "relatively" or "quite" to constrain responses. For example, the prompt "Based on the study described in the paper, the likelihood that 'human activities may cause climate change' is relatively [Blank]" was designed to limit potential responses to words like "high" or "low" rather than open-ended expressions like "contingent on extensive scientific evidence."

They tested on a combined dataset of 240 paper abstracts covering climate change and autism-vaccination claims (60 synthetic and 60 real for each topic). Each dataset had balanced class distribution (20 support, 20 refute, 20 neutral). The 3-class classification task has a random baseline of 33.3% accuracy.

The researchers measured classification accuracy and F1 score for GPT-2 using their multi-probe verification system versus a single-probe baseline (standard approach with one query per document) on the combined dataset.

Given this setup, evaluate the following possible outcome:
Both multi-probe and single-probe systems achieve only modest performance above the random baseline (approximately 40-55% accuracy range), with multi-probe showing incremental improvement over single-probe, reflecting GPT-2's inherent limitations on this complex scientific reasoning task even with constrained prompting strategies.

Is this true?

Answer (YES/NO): NO